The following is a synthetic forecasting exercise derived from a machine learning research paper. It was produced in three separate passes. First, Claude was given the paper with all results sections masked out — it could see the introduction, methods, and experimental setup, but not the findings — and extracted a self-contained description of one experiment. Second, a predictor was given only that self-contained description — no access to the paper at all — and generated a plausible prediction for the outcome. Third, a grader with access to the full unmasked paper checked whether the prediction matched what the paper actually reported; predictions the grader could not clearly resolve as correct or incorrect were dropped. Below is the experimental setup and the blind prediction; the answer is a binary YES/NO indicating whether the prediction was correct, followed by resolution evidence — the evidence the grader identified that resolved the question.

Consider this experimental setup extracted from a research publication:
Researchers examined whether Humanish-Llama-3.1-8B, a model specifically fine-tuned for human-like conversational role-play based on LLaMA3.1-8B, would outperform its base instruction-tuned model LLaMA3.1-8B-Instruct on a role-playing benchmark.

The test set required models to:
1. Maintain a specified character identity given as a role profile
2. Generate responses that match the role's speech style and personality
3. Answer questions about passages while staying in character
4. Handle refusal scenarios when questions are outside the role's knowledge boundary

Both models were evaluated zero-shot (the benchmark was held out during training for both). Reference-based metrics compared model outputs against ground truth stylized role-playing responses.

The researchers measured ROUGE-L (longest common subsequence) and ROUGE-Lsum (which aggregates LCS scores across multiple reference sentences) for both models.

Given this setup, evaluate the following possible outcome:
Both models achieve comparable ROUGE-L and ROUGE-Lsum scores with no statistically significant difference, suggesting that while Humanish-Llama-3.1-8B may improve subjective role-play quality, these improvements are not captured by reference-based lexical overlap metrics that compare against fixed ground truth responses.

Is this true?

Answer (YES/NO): NO